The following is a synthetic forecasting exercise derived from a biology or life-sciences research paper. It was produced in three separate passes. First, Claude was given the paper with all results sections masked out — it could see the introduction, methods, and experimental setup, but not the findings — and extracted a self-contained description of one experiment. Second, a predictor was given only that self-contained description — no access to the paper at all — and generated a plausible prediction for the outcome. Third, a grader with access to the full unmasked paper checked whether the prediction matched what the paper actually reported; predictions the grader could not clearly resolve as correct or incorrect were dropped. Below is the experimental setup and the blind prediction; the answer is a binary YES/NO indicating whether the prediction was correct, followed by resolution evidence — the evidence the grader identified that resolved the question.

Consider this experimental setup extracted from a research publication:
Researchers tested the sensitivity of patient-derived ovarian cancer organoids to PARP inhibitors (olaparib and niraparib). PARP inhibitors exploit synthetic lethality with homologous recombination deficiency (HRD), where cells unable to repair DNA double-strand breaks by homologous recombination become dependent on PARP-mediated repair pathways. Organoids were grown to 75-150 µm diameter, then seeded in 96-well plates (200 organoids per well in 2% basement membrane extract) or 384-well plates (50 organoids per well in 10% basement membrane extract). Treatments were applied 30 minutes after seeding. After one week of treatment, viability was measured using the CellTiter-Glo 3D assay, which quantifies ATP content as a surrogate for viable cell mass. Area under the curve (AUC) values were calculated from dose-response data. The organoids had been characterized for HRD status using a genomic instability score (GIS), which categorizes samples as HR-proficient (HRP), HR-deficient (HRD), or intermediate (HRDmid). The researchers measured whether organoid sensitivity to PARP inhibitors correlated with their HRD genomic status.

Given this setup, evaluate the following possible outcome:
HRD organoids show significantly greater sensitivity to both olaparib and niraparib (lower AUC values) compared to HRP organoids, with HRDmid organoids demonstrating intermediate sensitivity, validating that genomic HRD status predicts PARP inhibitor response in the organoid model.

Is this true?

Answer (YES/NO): NO